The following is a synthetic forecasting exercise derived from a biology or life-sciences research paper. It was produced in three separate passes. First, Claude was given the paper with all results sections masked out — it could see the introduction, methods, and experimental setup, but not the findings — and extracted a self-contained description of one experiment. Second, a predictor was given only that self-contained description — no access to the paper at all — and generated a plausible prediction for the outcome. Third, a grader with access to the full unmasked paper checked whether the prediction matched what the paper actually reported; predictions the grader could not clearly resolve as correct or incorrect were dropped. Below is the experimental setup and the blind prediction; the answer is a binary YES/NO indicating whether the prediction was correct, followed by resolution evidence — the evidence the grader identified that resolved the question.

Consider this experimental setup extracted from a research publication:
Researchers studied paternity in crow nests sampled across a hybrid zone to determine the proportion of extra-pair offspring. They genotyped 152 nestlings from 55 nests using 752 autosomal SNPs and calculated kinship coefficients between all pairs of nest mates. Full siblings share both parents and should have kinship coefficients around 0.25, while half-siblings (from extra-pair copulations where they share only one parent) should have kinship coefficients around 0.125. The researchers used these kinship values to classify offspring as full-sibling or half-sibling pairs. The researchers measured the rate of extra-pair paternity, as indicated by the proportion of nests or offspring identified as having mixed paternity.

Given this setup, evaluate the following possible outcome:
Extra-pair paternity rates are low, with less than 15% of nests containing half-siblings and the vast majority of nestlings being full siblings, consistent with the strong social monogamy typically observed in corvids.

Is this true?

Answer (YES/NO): YES